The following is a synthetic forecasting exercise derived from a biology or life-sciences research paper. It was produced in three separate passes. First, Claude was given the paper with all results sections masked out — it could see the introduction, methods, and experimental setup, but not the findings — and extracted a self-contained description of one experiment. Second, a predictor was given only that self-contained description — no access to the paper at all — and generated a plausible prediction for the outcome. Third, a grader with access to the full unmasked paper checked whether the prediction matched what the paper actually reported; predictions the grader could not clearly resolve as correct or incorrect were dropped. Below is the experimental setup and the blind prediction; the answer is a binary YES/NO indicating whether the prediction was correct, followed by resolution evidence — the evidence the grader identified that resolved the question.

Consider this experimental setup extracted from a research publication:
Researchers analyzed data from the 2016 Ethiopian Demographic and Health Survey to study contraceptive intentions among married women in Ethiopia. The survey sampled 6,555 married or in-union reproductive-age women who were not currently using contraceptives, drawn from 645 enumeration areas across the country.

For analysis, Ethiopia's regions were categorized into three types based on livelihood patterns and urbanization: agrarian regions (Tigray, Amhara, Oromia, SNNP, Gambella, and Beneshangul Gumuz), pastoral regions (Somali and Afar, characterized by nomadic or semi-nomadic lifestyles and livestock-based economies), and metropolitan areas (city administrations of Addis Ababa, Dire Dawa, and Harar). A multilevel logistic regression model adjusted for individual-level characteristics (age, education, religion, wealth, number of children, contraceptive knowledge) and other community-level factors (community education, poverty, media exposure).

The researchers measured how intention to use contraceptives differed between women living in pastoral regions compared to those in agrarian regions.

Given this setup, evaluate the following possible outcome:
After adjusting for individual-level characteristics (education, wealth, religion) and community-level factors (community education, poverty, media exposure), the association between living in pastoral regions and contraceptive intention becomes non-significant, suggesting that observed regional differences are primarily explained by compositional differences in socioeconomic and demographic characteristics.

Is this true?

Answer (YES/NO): YES